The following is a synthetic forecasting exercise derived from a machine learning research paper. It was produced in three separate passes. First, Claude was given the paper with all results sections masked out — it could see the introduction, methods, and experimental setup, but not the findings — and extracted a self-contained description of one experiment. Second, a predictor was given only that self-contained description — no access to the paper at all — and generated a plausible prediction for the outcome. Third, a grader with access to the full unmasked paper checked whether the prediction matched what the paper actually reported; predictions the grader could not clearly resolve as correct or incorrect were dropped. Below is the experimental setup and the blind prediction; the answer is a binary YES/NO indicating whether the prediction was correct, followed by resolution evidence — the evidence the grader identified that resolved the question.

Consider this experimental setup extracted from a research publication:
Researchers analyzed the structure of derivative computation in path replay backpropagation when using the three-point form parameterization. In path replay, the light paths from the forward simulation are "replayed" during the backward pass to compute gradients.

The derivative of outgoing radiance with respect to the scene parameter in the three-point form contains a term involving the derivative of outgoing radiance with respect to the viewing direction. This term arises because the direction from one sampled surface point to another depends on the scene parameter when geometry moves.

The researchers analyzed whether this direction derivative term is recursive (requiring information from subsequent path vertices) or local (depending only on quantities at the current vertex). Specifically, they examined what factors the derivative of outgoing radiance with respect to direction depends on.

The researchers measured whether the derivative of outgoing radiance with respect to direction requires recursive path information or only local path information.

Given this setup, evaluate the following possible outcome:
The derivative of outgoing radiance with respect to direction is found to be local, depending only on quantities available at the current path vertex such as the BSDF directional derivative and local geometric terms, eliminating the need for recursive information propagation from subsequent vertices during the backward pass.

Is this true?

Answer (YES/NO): YES